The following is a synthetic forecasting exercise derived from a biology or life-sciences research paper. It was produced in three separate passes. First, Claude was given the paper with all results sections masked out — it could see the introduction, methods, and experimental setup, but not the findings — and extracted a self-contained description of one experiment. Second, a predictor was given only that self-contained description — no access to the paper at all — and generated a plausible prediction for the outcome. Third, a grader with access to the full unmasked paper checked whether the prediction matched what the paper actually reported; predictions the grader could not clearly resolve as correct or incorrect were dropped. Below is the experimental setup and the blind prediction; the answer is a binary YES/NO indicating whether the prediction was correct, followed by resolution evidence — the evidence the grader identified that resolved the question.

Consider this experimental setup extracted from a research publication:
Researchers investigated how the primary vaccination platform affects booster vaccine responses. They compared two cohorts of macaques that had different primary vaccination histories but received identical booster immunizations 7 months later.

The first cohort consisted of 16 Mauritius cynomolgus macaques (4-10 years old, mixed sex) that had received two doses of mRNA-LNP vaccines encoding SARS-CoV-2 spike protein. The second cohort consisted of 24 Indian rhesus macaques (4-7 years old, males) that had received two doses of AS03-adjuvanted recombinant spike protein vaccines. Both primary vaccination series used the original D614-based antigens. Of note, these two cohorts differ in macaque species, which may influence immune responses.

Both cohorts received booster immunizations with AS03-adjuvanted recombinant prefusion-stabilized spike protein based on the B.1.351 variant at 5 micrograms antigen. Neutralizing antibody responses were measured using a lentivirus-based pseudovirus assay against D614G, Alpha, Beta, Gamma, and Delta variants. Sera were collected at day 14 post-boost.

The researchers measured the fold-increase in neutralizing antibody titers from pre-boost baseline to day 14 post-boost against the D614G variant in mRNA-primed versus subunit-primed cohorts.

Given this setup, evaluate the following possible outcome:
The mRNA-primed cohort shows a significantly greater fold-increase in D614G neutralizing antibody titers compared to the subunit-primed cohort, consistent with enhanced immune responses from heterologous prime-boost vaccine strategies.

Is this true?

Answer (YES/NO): NO